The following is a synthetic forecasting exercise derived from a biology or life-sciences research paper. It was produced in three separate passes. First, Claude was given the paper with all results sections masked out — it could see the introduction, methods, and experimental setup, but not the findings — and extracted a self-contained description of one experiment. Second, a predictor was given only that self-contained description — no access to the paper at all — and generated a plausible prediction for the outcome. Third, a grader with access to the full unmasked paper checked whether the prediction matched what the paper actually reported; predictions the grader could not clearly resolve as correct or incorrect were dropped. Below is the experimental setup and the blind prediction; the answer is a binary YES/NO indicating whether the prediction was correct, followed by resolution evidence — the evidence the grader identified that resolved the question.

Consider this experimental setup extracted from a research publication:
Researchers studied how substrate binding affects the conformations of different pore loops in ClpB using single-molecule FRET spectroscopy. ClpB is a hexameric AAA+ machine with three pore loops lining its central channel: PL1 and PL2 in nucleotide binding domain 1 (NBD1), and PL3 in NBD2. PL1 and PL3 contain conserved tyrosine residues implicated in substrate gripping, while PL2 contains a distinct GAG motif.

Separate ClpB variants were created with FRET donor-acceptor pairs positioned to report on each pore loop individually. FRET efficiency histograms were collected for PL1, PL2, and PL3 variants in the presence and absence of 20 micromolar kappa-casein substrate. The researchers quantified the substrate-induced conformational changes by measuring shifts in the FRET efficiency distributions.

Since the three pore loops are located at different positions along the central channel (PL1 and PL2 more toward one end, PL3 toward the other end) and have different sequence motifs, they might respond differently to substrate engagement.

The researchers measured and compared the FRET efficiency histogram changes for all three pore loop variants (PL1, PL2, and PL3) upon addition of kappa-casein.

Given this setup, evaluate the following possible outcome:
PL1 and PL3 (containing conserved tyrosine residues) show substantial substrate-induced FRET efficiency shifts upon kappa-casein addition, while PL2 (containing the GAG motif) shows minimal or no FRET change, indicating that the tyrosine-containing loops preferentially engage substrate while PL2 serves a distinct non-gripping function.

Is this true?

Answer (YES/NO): NO